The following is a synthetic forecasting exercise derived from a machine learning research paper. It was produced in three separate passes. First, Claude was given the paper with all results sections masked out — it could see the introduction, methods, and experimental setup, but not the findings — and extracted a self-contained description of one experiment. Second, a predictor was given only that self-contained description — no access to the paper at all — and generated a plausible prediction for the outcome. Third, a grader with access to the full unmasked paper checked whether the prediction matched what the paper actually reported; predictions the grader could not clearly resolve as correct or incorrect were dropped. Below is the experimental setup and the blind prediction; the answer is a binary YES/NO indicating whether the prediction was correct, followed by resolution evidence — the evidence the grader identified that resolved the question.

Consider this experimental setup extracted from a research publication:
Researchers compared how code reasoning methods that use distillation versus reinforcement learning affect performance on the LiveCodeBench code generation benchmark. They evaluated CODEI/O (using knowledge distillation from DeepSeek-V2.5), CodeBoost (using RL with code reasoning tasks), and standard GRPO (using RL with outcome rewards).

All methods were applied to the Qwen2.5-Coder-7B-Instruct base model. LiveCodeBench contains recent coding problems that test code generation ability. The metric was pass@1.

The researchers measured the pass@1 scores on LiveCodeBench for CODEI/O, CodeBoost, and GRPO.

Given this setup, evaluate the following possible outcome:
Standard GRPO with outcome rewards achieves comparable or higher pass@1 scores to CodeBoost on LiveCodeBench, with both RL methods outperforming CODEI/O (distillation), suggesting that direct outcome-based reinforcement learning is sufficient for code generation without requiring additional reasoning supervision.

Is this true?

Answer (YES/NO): YES